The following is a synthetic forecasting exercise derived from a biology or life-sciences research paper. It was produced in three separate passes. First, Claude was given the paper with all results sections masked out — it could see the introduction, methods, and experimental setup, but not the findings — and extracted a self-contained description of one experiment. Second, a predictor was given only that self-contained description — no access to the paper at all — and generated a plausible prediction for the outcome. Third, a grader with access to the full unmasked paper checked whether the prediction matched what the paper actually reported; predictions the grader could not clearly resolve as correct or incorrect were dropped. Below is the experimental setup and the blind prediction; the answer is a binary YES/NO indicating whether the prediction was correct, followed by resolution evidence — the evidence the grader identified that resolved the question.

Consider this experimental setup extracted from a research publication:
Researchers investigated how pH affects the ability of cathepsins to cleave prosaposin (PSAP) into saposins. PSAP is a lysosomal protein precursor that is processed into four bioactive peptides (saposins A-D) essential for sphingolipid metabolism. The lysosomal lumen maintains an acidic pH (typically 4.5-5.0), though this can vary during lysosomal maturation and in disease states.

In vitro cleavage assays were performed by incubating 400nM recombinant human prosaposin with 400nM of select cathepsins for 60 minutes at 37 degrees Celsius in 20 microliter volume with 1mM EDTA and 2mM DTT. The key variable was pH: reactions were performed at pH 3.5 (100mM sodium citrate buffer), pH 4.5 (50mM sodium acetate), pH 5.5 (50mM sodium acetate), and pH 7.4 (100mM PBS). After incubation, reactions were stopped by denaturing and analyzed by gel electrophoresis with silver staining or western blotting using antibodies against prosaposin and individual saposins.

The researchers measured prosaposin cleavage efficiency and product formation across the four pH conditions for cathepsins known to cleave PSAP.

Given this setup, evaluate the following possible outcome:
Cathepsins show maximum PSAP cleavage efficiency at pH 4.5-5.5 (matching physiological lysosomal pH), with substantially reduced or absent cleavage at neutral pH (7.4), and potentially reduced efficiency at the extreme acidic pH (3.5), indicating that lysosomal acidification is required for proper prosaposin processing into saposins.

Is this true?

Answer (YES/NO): NO